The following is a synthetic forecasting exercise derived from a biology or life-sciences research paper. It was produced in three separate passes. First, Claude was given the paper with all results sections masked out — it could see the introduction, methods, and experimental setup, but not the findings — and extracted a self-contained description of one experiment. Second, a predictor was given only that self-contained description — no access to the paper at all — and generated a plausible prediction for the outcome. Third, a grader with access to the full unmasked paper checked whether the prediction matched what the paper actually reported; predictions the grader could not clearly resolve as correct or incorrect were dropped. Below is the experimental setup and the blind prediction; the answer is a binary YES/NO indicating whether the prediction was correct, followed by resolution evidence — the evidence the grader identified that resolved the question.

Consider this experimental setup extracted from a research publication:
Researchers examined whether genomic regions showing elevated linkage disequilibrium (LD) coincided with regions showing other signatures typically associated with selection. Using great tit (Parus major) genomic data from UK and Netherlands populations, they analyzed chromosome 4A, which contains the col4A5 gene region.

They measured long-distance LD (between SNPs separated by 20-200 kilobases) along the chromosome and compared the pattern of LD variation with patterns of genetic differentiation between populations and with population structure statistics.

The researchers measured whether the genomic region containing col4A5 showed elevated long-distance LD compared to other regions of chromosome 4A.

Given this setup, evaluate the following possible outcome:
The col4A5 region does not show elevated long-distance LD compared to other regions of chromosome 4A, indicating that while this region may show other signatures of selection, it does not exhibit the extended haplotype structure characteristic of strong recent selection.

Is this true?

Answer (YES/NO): NO